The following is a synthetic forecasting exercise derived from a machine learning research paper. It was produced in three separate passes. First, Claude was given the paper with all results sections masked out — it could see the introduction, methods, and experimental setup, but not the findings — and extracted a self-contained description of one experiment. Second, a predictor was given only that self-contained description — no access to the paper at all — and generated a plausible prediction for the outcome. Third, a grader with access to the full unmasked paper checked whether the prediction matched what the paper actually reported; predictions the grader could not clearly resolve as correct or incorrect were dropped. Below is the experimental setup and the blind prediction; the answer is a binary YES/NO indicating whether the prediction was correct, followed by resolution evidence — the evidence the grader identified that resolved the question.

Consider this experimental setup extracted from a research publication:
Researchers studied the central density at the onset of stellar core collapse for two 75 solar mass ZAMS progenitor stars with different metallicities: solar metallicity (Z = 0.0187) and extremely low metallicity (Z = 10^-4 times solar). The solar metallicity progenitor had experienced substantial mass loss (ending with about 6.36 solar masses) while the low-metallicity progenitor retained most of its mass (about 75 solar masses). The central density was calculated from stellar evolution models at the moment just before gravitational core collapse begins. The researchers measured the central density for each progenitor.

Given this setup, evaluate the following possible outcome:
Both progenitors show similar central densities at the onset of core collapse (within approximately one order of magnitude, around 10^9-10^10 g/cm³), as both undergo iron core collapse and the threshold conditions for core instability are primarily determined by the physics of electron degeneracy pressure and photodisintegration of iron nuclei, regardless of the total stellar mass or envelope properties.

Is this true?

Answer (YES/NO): YES